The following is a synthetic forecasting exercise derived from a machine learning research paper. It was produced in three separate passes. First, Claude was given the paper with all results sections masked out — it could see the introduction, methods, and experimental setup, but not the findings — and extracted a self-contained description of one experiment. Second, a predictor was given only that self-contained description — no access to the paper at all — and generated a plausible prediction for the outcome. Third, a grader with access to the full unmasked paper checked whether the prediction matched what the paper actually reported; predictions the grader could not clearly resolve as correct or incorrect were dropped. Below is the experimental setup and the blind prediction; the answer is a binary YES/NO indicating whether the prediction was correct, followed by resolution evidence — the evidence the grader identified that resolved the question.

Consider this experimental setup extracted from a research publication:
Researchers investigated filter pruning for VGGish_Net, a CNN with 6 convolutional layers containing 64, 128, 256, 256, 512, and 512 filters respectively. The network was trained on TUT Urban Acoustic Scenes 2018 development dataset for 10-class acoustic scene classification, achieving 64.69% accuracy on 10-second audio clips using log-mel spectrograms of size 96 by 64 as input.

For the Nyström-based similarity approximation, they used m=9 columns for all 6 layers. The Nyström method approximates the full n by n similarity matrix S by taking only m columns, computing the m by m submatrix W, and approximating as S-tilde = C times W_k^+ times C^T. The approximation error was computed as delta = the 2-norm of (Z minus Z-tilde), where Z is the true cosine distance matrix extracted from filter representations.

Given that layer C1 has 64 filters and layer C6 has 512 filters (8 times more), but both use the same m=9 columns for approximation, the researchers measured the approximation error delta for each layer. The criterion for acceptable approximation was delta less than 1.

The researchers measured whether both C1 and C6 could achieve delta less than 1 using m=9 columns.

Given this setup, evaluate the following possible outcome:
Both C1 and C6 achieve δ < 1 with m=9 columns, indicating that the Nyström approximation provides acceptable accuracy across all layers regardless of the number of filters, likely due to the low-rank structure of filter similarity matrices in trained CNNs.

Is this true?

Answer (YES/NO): YES